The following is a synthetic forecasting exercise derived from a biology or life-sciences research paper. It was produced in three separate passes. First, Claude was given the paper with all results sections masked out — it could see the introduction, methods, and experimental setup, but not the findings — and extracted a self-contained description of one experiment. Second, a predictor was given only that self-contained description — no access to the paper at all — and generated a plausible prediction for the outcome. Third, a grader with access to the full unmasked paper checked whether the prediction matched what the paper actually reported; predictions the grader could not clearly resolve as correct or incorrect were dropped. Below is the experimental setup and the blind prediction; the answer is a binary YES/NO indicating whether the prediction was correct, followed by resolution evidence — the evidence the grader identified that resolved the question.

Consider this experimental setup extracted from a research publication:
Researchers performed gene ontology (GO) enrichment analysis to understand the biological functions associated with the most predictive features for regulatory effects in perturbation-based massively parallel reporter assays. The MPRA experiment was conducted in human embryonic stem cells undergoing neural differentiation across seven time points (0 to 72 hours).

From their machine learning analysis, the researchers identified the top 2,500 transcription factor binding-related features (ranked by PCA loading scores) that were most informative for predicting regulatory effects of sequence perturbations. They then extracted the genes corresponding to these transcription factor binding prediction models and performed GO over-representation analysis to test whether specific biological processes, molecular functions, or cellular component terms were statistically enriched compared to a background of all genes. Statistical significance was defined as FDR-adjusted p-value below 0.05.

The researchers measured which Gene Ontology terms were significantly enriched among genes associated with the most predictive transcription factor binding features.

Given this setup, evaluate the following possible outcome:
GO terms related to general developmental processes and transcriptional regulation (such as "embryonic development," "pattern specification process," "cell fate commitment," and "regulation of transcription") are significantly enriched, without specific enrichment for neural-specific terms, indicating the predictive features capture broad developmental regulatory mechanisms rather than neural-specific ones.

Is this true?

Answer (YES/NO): NO